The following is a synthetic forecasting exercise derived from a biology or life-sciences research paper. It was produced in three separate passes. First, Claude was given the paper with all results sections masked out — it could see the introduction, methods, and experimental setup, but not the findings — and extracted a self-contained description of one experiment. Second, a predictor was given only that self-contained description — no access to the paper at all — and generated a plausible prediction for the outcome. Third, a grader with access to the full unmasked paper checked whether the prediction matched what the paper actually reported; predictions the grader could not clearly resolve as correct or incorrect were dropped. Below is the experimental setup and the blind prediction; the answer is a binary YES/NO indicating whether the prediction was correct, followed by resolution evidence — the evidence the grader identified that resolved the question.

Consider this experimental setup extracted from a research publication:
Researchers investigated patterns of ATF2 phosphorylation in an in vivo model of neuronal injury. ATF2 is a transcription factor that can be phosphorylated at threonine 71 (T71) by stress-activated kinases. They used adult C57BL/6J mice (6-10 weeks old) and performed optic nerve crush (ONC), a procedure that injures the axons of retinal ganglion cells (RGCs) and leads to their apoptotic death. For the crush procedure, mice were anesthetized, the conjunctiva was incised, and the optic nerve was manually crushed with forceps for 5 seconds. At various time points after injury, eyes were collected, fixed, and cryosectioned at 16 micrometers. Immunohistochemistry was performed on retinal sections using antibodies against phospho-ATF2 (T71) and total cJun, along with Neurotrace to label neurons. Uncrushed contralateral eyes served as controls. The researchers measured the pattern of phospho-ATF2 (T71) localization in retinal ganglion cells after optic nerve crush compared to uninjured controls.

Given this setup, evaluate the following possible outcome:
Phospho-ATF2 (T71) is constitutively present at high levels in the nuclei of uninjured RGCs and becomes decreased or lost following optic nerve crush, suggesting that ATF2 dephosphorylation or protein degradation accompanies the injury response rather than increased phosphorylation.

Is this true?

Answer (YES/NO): NO